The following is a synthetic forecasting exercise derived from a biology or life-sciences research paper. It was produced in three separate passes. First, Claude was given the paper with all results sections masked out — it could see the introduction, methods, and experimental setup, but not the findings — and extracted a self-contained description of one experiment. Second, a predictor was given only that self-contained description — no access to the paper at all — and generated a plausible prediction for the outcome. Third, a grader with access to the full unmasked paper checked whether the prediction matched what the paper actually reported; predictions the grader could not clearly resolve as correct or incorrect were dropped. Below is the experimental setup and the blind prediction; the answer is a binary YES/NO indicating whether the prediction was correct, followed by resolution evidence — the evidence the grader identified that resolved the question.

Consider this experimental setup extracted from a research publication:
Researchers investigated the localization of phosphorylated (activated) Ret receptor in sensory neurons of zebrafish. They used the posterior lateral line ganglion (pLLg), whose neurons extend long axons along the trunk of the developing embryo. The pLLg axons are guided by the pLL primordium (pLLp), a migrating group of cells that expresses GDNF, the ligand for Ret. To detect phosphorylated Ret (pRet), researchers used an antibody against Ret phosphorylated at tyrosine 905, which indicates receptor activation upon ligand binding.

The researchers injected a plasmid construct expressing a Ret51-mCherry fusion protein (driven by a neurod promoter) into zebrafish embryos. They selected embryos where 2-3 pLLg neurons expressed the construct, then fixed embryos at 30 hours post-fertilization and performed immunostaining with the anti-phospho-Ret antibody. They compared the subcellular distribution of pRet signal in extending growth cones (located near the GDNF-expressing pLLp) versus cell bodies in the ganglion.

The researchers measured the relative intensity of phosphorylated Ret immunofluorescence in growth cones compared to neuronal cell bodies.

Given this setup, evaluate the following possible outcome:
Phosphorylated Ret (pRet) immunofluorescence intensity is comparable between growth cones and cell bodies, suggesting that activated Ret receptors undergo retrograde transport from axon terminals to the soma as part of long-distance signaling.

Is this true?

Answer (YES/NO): NO